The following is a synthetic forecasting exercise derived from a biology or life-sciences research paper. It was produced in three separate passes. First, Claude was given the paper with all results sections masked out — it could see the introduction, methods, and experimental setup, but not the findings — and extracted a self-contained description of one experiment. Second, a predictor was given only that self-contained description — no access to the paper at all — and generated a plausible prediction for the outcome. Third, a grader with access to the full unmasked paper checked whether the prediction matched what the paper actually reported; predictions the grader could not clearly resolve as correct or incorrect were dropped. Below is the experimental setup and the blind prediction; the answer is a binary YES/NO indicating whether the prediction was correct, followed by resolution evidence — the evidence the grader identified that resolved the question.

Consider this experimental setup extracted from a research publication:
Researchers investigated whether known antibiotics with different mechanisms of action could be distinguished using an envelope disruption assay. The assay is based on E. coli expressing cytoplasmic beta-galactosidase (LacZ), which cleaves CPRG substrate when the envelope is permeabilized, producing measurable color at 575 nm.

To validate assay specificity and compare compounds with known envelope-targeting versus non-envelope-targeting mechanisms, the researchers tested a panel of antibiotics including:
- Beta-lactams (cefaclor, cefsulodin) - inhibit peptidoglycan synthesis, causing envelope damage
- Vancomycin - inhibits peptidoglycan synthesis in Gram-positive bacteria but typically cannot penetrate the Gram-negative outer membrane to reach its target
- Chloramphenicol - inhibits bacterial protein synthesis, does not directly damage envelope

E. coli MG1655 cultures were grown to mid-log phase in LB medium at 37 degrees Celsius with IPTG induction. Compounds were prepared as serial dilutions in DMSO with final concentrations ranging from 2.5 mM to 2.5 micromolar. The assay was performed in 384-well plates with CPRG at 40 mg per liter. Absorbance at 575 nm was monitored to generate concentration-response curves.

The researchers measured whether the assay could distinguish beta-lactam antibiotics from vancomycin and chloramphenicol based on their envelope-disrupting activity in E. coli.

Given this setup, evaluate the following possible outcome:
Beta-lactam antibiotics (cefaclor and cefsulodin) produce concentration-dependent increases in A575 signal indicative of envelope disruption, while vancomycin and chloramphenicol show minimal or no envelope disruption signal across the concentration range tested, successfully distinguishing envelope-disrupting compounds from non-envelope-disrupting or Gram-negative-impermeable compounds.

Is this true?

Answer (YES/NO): NO